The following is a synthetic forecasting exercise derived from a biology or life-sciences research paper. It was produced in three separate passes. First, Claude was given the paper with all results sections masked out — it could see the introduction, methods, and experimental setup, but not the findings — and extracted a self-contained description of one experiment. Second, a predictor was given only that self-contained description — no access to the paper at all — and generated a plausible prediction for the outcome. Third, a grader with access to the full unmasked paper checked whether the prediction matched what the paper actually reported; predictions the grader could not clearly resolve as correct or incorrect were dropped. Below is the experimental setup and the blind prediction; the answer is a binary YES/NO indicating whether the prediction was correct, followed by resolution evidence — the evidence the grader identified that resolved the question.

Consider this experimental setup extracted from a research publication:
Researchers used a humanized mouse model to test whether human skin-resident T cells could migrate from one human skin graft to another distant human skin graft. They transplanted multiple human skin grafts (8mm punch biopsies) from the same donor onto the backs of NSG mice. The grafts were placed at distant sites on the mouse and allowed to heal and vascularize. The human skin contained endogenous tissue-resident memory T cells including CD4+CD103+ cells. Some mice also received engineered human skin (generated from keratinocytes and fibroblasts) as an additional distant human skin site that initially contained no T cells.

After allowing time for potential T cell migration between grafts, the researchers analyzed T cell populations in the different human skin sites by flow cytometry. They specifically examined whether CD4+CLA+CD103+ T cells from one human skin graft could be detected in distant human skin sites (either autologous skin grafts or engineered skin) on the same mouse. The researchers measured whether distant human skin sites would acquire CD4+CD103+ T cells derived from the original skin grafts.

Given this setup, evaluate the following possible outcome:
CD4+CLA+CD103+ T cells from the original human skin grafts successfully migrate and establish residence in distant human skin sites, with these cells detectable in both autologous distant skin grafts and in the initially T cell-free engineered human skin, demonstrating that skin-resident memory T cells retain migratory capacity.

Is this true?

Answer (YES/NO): YES